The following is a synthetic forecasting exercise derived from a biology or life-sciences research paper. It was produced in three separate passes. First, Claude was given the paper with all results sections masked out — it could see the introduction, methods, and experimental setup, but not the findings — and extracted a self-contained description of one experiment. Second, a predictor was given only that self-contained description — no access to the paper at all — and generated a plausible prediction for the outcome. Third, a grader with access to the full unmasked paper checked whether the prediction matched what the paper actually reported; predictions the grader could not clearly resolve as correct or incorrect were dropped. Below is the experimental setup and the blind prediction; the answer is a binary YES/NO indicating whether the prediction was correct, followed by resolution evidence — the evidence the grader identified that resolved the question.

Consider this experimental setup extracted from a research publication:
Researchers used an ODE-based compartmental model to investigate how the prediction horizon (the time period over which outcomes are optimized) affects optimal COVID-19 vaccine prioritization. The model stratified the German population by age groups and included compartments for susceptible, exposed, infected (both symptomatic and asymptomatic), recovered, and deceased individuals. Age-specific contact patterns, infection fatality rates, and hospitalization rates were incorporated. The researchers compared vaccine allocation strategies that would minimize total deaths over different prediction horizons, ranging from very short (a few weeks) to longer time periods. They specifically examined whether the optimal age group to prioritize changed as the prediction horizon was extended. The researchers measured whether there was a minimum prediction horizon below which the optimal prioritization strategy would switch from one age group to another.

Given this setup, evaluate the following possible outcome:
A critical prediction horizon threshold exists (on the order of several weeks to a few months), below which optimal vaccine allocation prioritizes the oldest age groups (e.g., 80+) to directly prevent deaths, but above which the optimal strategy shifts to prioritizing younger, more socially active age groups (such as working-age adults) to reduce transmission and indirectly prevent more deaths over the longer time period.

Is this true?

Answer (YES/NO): NO